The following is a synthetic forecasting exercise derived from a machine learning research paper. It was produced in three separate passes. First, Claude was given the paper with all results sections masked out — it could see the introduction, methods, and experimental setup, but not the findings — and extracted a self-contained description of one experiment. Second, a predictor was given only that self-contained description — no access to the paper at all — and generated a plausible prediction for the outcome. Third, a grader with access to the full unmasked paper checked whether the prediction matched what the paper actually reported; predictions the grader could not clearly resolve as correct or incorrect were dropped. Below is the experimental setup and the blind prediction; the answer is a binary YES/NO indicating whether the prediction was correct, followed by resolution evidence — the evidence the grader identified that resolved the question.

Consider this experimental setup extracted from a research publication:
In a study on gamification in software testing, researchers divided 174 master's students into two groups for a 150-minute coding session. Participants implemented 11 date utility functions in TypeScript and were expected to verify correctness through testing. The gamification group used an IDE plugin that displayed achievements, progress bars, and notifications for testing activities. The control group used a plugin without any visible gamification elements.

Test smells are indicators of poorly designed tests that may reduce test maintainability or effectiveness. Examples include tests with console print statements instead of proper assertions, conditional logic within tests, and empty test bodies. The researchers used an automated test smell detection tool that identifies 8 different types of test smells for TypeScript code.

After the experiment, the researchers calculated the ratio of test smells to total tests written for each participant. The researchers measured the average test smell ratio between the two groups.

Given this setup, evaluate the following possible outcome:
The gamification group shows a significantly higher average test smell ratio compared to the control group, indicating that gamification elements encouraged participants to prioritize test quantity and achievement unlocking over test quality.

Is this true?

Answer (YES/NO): YES